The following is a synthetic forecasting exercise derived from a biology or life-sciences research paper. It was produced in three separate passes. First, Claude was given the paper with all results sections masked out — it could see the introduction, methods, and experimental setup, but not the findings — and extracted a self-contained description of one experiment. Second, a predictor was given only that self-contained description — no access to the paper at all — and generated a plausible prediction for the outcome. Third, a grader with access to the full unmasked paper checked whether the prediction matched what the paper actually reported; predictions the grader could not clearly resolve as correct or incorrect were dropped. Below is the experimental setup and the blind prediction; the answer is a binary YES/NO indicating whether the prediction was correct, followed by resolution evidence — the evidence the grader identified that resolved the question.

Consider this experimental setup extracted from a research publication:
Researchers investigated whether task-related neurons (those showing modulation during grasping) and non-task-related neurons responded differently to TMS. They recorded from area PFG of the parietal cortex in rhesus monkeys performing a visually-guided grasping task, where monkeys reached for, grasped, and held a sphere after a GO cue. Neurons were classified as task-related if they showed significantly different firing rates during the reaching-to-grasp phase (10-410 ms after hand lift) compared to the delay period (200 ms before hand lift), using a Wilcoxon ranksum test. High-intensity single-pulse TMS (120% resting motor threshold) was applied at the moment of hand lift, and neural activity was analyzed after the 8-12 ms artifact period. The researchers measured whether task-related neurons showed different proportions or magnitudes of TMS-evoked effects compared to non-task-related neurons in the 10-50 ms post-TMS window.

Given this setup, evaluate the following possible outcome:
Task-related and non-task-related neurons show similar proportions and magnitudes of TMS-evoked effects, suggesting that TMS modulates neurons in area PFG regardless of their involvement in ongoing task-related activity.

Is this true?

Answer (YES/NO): YES